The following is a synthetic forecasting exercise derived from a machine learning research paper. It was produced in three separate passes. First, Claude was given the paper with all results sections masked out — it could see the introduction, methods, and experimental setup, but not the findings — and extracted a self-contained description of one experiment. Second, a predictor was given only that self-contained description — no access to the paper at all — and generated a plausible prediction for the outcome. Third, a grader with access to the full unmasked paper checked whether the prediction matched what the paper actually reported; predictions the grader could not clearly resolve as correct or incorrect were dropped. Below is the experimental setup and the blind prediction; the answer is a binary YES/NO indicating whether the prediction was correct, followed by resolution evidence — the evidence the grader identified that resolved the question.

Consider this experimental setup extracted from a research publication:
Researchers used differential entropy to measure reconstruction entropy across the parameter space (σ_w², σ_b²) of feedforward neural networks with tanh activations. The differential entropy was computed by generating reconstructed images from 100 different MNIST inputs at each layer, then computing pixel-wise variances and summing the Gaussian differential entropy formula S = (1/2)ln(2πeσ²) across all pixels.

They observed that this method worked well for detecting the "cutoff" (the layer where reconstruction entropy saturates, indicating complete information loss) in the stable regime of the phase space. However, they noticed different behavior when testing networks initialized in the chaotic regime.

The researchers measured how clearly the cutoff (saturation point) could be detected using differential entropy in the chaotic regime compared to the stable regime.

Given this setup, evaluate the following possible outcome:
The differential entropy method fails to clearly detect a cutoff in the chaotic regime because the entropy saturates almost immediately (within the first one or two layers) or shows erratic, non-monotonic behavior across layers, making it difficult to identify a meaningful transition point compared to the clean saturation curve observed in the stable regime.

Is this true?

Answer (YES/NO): NO